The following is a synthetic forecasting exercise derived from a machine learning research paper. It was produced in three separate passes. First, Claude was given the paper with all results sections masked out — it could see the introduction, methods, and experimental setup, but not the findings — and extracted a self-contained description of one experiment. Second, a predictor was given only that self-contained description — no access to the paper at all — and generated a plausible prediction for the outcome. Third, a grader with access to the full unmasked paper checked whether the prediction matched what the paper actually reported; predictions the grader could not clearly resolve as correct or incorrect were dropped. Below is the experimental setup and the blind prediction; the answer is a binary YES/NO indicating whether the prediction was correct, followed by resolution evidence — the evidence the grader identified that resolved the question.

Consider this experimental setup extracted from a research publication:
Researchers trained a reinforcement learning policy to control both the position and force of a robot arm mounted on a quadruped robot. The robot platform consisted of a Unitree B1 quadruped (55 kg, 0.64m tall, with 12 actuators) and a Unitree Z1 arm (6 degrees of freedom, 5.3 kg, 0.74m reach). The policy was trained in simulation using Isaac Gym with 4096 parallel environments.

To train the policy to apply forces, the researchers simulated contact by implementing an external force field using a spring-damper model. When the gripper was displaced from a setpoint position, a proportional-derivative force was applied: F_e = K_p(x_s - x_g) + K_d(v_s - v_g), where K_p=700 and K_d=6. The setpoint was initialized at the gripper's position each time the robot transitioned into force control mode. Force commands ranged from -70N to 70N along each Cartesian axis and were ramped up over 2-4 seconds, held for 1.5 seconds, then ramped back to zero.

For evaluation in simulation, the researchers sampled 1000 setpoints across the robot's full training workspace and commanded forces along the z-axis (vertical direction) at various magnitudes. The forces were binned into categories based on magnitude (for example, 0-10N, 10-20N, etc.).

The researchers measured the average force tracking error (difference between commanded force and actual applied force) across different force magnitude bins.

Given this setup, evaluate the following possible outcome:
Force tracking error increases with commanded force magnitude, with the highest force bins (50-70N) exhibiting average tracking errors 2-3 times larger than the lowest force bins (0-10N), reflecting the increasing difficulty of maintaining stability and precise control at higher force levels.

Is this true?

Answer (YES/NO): NO